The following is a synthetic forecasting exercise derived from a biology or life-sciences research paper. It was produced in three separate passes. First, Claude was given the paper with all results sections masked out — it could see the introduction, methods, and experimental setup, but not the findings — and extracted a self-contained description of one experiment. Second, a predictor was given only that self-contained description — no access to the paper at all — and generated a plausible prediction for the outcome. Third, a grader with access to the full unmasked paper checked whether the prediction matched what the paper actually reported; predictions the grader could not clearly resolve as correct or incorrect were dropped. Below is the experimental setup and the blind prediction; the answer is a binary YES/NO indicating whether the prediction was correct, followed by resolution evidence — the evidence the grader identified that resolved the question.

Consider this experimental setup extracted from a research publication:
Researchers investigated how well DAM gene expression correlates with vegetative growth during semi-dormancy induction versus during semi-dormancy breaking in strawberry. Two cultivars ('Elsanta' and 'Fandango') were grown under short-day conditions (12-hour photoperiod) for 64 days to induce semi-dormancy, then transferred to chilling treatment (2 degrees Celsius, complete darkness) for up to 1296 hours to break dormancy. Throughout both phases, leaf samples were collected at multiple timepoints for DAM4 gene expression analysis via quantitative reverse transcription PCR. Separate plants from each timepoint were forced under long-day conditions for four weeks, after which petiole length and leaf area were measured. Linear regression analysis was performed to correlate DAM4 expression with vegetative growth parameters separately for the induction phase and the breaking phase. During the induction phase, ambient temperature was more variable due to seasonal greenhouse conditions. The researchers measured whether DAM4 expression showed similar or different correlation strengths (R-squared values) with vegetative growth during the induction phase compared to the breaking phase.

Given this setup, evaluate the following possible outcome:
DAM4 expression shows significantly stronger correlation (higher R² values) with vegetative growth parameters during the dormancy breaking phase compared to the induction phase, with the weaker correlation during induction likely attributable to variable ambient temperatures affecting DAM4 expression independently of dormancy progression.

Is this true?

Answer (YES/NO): YES